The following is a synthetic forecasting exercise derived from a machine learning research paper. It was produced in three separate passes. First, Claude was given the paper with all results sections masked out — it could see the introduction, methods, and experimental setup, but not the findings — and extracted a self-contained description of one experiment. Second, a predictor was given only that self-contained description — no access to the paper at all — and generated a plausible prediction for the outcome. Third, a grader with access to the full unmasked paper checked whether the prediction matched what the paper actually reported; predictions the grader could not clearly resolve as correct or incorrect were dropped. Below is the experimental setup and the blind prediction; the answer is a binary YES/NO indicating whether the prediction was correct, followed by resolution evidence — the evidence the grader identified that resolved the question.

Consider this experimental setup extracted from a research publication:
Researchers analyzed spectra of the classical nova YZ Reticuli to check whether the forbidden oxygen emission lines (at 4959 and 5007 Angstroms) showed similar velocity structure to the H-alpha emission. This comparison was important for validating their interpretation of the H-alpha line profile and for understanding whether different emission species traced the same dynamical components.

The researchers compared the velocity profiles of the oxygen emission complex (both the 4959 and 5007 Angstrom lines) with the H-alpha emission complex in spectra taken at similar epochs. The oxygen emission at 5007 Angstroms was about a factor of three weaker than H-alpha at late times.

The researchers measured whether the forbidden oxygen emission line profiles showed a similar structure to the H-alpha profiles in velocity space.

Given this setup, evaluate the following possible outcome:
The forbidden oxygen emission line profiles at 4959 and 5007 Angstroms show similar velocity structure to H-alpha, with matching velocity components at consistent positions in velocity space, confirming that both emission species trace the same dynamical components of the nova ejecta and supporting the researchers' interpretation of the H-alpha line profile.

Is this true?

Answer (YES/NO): YES